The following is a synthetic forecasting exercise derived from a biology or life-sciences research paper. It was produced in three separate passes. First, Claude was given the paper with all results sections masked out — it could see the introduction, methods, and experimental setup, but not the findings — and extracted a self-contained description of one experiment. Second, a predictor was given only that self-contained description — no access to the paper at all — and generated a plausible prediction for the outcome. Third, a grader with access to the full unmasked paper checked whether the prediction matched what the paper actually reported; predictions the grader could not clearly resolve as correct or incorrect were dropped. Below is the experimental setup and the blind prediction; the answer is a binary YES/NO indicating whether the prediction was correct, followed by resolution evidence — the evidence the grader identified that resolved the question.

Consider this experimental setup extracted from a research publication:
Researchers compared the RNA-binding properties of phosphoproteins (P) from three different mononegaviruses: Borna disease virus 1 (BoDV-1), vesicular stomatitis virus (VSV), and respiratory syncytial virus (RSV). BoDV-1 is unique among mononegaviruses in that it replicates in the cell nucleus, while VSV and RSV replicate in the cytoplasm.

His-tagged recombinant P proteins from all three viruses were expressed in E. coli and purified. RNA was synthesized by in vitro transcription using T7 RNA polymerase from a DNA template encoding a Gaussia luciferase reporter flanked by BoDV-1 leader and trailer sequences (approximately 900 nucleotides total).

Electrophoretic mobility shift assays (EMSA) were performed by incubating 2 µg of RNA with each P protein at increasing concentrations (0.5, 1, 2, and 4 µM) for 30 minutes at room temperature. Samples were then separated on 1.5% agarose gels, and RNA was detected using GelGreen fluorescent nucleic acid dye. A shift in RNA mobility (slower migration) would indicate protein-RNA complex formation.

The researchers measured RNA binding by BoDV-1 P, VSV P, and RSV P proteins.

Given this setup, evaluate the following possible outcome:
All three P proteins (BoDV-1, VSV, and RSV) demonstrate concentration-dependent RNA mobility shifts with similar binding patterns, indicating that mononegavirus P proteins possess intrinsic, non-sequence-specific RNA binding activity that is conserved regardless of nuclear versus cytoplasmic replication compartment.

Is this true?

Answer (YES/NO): NO